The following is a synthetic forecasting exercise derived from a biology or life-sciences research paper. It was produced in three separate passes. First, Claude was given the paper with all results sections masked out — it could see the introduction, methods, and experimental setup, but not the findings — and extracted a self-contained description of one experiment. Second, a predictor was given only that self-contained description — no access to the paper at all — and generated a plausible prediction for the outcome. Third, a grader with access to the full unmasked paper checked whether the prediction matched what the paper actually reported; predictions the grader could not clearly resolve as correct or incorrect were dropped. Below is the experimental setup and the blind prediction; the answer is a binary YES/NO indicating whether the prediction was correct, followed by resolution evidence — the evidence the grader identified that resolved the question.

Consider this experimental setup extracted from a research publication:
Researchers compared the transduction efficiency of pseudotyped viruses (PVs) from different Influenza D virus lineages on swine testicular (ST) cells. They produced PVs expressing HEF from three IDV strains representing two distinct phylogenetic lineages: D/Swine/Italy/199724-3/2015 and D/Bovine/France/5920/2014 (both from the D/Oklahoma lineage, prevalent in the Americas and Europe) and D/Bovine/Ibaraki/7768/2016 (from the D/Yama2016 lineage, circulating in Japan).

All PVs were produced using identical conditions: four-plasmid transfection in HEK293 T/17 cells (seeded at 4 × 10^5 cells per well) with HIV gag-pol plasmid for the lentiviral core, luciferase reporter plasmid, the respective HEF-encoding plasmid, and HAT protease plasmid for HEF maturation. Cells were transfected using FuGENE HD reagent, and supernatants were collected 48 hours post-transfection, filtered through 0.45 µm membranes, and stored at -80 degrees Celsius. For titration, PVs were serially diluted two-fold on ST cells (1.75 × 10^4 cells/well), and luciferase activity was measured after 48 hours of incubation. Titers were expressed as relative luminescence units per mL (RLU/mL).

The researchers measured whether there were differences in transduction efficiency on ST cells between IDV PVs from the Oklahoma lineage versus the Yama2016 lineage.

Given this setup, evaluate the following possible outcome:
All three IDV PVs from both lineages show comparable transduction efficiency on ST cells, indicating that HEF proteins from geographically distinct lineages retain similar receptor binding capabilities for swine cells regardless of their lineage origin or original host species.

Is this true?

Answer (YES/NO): NO